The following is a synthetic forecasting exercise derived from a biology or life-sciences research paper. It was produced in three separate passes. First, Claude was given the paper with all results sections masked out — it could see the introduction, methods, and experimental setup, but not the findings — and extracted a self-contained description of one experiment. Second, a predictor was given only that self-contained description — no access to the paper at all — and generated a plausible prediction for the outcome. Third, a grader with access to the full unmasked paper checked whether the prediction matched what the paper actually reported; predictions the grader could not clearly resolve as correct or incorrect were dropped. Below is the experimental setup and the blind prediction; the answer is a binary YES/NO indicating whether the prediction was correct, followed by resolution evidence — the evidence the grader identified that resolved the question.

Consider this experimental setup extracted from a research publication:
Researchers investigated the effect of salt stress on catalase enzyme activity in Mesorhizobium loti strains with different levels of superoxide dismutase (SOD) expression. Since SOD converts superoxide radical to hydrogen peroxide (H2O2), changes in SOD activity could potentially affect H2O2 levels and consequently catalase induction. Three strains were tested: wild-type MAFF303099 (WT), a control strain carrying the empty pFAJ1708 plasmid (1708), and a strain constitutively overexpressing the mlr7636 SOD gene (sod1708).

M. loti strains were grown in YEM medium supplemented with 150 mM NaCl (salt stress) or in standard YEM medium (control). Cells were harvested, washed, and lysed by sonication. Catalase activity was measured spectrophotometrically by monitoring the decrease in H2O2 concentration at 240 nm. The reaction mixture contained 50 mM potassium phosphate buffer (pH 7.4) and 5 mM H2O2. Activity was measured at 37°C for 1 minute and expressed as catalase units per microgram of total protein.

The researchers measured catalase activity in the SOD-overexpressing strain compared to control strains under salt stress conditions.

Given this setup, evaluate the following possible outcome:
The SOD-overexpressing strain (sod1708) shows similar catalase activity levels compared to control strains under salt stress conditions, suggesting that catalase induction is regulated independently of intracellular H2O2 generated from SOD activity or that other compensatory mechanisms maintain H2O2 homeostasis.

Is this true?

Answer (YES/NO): NO